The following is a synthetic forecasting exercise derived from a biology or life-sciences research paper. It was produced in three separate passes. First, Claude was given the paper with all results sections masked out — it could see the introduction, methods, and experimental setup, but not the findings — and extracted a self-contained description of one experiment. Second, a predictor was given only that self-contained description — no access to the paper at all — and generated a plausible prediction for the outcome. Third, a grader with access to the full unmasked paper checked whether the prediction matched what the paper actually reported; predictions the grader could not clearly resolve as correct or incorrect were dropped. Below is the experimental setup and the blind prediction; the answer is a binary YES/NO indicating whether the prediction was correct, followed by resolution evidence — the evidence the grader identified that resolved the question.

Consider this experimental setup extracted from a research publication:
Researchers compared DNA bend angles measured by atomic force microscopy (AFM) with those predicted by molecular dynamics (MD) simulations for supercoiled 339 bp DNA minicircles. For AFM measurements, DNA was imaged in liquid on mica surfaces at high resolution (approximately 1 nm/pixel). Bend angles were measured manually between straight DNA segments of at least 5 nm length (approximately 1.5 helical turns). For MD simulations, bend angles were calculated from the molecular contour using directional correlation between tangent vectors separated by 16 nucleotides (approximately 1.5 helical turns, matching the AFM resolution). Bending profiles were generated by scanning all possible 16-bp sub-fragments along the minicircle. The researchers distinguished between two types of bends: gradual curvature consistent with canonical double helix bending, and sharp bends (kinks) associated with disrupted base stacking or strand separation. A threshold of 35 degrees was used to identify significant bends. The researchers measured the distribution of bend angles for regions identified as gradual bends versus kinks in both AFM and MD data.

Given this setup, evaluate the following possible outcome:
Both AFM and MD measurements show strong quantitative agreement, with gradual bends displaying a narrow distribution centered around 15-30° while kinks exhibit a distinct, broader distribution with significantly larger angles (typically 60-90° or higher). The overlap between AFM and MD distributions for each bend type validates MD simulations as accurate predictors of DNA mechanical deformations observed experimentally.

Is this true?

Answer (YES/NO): NO